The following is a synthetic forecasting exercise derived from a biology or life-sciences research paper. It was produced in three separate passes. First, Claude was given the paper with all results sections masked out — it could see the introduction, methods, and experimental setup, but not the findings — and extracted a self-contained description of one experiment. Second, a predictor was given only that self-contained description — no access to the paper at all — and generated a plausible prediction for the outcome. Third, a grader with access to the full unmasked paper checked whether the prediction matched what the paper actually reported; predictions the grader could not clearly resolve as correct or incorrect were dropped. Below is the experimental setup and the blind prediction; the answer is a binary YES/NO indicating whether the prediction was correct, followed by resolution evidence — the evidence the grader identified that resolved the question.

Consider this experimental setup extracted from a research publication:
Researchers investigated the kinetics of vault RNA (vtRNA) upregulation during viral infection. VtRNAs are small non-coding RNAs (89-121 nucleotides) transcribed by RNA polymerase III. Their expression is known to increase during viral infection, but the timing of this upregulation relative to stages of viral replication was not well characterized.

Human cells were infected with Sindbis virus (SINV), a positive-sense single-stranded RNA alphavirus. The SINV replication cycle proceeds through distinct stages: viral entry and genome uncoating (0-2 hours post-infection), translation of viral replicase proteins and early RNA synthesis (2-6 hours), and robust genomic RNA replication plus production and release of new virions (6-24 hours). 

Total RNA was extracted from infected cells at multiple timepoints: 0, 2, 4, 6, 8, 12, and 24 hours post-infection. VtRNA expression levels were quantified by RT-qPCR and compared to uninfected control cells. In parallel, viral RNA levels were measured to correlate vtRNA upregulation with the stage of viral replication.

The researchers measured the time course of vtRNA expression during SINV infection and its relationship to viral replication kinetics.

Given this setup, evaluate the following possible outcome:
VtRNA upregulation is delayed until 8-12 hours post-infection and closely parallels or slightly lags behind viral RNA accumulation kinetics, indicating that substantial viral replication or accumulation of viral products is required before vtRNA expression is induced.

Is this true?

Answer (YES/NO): NO